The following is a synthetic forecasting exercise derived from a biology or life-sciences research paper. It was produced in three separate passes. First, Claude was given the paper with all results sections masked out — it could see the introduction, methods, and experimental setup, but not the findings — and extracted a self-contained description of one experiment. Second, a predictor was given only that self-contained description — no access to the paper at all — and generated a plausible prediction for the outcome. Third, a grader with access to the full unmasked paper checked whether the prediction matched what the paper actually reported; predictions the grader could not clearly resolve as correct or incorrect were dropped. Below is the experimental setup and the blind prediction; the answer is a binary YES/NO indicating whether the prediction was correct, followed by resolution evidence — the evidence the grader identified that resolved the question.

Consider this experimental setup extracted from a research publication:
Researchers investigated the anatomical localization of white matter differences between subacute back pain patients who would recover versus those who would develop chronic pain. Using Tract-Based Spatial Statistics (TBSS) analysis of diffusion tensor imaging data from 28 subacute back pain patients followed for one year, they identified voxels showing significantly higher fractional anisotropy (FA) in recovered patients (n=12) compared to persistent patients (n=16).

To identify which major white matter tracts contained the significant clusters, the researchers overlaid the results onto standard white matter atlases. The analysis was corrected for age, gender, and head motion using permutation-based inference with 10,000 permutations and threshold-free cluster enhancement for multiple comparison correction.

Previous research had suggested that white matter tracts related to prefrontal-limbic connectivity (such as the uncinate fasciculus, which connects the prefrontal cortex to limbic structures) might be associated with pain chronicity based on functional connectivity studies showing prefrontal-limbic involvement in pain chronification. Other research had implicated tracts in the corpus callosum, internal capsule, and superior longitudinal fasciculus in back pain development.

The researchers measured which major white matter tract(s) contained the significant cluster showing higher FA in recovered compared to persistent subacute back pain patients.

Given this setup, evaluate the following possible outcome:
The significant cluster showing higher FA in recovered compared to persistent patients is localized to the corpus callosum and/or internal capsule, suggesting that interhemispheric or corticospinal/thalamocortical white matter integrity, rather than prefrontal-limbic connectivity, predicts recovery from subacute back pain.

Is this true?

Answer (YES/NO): NO